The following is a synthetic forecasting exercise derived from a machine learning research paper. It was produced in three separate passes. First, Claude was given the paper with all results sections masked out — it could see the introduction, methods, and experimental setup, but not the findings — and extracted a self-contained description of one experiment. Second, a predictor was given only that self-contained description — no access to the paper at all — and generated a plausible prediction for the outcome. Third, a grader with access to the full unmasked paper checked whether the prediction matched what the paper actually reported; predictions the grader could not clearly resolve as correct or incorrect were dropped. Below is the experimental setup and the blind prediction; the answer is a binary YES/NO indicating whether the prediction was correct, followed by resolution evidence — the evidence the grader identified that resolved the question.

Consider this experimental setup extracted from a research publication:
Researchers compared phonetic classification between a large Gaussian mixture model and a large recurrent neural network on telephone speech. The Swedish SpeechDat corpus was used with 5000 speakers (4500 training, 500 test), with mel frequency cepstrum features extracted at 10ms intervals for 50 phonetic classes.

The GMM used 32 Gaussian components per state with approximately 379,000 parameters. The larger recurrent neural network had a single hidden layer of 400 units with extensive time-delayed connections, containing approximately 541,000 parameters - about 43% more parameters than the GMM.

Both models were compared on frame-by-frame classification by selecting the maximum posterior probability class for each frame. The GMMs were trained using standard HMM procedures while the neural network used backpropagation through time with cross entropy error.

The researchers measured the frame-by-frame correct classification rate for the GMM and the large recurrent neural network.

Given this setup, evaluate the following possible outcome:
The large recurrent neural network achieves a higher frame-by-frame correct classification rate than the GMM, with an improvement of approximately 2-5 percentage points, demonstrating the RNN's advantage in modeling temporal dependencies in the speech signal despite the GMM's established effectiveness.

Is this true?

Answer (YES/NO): NO